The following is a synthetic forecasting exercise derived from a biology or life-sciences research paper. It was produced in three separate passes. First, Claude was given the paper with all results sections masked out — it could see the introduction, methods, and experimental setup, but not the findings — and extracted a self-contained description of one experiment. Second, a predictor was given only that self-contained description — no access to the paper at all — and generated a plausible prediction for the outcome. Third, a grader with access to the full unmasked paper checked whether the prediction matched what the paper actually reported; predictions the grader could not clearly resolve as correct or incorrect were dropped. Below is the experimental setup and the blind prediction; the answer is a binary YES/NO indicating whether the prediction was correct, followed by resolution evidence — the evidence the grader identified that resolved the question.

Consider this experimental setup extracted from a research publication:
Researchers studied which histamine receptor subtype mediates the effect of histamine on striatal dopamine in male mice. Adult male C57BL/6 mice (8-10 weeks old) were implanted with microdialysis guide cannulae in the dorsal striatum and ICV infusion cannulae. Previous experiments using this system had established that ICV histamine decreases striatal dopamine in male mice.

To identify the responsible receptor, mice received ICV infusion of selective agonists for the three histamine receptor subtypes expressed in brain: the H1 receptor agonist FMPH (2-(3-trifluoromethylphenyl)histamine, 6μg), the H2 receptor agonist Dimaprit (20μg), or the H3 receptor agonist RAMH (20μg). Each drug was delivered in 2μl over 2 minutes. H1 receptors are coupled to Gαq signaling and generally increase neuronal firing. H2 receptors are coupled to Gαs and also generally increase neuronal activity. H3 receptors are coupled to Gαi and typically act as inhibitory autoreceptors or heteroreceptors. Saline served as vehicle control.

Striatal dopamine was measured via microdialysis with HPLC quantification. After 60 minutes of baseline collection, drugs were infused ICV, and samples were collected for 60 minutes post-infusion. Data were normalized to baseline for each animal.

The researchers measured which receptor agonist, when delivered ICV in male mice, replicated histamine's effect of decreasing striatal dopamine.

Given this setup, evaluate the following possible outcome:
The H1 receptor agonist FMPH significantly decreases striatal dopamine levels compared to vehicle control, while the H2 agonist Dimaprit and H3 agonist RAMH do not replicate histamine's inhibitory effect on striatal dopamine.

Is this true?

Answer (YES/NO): NO